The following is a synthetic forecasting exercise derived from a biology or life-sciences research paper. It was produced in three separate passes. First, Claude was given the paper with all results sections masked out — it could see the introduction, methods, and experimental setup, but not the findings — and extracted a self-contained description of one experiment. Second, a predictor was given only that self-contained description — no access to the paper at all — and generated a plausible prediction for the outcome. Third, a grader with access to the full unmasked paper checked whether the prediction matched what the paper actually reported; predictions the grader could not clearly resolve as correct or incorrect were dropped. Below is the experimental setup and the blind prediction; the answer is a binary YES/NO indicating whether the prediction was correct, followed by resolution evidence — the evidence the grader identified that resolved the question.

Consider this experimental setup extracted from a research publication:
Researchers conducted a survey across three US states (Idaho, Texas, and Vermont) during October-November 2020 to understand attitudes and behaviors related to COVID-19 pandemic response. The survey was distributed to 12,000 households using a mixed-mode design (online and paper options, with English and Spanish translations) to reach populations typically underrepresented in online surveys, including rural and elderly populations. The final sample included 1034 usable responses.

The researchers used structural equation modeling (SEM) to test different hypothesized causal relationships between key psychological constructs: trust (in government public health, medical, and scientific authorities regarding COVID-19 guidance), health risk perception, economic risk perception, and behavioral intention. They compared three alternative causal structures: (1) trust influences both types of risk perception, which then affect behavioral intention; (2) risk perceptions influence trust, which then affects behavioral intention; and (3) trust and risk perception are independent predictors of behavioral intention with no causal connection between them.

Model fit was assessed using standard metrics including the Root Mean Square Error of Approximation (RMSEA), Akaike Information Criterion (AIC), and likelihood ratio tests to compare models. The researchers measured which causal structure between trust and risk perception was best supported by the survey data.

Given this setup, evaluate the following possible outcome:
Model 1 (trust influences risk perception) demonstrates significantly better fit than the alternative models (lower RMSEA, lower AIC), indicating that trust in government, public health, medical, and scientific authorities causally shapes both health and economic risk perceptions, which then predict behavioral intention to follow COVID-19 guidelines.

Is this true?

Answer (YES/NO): NO